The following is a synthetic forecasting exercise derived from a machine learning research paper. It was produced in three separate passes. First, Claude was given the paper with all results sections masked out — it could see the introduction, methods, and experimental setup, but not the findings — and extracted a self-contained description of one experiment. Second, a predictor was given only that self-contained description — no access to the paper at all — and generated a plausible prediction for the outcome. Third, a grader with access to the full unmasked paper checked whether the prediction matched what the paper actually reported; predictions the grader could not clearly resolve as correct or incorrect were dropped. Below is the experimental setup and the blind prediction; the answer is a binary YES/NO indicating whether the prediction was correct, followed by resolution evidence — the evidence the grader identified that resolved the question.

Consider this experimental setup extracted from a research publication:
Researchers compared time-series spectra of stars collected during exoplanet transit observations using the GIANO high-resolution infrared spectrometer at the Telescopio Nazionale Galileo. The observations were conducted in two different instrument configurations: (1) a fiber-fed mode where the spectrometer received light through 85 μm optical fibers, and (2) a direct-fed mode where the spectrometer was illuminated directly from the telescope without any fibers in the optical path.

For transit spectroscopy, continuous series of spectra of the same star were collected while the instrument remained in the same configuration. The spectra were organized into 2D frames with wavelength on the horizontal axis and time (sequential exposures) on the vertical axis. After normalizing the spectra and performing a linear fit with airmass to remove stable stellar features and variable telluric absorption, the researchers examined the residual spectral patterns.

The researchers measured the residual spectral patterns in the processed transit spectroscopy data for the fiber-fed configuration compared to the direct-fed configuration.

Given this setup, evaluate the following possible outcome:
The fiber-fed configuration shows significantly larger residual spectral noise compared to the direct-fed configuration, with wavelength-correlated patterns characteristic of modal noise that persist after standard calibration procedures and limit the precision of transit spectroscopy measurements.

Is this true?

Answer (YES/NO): YES